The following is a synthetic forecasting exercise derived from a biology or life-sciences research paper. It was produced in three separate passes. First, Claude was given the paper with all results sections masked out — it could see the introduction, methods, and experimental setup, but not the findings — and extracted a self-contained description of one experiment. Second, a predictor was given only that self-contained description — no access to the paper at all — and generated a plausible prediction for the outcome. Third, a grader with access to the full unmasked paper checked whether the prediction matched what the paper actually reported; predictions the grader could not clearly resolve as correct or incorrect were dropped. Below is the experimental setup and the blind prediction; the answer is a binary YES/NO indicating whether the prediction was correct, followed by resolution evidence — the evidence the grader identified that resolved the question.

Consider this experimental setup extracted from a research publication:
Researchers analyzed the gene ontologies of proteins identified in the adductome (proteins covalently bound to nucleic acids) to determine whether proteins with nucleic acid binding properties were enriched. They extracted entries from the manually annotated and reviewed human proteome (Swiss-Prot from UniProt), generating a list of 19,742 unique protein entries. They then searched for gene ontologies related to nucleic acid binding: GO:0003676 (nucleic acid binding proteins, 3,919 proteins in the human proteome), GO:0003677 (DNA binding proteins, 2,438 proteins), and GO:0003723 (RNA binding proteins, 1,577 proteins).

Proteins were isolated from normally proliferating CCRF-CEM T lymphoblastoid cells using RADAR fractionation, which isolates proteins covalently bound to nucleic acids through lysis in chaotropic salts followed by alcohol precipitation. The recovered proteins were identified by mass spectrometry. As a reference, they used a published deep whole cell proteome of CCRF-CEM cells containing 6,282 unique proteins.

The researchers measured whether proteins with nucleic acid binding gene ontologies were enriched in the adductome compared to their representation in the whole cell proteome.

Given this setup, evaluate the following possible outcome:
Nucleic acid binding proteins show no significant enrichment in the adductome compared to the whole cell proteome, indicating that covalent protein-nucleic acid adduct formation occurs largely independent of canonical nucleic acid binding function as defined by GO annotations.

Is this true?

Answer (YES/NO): NO